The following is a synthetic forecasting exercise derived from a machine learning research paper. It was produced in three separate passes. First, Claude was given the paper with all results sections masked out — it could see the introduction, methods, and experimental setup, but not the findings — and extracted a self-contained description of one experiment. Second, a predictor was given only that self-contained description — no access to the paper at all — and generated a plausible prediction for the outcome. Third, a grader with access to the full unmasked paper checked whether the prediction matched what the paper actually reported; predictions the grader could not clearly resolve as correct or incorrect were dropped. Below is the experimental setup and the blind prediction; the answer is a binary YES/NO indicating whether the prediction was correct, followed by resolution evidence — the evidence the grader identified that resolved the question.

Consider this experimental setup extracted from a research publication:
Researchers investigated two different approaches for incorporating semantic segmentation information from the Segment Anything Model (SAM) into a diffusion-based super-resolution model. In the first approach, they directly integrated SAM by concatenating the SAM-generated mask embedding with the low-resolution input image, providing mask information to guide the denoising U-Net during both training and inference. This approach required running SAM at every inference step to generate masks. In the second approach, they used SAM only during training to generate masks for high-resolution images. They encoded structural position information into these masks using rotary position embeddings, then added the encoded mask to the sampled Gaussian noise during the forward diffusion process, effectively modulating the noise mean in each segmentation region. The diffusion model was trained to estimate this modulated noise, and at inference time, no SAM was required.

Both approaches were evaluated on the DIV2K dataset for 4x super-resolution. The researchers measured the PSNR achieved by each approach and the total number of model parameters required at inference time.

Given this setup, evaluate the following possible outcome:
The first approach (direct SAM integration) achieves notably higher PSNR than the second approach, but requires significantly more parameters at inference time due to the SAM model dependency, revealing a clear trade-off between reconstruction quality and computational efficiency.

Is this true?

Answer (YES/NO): NO